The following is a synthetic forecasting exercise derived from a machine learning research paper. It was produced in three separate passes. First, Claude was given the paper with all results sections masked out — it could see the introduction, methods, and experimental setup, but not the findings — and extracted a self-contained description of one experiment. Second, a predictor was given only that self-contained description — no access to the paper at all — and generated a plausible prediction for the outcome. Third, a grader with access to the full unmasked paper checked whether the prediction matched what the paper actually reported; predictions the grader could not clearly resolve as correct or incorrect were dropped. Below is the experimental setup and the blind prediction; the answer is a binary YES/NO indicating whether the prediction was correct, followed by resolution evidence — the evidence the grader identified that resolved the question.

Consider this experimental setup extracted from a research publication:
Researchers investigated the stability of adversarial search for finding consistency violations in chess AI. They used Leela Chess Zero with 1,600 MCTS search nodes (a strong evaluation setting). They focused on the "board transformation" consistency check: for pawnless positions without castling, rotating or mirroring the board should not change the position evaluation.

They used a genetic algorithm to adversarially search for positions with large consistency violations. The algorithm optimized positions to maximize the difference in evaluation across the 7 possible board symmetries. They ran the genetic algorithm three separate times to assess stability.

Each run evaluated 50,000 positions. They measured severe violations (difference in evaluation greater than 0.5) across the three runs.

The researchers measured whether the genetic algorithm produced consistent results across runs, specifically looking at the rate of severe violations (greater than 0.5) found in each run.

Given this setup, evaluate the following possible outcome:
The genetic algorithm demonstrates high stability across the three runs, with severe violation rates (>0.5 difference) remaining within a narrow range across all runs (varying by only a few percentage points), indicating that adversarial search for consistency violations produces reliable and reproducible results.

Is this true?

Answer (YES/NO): YES